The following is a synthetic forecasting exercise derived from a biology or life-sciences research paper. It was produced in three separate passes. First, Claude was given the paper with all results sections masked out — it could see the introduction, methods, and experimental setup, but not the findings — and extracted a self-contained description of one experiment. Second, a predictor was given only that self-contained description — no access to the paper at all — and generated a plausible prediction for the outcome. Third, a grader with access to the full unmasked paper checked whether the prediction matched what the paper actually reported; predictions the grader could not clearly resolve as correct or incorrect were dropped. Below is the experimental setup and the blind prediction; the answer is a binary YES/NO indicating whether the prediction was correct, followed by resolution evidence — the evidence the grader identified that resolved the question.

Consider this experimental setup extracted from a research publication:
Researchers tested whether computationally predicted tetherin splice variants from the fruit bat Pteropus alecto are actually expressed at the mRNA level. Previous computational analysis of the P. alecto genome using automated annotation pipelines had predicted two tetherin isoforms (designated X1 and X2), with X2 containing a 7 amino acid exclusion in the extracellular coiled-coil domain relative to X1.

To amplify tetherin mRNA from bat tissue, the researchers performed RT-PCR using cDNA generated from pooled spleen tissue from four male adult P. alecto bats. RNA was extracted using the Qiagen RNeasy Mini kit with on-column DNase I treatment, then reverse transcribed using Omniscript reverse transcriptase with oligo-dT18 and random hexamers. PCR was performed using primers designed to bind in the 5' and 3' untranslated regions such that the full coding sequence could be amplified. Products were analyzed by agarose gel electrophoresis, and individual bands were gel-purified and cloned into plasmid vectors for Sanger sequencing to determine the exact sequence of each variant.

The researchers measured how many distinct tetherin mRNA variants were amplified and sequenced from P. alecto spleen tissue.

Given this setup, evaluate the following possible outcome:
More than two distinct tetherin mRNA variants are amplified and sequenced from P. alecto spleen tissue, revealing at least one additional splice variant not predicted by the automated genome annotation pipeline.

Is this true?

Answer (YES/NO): YES